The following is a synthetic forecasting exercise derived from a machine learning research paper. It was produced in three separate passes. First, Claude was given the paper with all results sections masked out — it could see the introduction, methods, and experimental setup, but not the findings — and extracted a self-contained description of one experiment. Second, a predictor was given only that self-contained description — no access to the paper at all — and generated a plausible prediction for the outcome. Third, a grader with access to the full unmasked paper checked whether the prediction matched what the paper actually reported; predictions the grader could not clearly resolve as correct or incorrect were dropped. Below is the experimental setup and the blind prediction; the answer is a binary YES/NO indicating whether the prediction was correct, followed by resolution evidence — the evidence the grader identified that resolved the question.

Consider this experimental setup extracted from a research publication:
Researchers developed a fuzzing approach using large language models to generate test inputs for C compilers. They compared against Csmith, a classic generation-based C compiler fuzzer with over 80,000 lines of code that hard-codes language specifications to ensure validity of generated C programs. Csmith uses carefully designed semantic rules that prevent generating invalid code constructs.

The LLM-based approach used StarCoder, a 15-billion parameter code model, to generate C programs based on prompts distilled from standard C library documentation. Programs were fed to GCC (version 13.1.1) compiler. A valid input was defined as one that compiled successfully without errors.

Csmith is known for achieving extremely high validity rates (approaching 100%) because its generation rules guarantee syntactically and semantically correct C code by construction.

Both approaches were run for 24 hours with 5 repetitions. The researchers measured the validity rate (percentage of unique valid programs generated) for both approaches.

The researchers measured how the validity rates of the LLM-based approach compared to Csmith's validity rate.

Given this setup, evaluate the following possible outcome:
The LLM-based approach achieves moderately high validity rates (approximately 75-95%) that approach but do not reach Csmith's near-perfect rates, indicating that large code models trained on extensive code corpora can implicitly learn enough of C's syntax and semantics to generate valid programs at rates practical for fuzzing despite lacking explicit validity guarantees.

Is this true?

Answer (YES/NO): NO